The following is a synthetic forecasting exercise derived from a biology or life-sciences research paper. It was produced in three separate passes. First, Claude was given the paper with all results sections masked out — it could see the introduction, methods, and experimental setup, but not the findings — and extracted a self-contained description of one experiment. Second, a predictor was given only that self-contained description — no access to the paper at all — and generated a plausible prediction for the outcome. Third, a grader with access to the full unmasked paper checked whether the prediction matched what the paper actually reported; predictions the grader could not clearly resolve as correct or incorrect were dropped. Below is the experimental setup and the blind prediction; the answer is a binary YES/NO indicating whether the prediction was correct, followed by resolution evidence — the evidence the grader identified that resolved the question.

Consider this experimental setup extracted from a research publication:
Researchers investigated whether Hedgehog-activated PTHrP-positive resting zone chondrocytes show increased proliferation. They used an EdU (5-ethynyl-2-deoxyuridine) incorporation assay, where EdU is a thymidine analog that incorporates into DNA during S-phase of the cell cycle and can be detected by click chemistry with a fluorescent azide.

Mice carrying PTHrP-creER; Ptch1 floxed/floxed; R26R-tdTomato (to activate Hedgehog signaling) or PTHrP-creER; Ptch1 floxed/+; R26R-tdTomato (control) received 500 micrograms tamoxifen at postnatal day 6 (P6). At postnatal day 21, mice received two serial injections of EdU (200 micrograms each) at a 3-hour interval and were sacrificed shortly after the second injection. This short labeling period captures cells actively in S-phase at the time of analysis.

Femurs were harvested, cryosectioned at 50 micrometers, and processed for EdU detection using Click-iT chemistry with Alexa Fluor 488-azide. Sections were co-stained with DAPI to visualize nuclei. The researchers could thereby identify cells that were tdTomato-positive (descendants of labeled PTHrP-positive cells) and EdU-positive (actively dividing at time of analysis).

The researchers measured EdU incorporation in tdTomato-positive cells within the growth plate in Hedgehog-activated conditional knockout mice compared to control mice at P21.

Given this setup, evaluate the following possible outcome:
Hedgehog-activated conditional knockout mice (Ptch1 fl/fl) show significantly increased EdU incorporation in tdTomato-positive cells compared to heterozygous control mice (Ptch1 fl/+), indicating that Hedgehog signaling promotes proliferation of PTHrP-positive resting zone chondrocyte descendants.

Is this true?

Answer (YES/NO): YES